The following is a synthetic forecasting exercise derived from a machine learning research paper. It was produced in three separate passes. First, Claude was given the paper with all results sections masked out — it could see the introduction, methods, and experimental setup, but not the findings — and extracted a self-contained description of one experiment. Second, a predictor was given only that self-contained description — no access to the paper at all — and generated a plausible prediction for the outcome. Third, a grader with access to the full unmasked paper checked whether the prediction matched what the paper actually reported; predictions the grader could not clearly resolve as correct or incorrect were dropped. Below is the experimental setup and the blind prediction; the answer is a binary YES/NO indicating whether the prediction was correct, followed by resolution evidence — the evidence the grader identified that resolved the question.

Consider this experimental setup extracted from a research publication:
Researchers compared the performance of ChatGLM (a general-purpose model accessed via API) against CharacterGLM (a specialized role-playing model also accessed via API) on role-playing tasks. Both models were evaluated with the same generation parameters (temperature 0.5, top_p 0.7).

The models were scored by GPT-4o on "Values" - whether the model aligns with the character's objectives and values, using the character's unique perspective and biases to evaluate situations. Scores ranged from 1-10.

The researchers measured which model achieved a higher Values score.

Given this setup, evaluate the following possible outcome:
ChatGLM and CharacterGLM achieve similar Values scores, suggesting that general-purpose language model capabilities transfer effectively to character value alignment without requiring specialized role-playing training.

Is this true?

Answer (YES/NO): NO